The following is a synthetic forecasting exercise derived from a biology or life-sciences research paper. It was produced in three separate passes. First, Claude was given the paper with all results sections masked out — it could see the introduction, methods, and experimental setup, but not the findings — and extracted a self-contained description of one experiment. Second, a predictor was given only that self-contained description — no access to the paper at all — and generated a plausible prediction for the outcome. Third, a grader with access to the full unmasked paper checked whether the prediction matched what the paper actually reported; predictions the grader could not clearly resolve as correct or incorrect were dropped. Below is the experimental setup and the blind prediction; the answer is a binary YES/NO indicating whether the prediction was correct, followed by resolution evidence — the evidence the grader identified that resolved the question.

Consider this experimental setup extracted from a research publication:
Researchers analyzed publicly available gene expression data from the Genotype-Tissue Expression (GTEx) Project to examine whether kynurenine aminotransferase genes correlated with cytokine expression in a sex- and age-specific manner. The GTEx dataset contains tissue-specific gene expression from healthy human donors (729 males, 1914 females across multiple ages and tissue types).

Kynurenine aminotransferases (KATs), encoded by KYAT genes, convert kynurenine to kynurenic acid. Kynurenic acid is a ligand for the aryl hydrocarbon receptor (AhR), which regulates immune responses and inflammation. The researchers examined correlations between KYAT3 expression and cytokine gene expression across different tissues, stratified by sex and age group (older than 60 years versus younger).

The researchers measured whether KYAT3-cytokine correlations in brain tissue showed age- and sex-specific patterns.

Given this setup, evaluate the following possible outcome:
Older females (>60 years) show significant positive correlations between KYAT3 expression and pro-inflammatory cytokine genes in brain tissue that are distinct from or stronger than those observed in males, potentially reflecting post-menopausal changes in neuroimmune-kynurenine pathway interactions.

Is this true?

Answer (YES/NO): NO